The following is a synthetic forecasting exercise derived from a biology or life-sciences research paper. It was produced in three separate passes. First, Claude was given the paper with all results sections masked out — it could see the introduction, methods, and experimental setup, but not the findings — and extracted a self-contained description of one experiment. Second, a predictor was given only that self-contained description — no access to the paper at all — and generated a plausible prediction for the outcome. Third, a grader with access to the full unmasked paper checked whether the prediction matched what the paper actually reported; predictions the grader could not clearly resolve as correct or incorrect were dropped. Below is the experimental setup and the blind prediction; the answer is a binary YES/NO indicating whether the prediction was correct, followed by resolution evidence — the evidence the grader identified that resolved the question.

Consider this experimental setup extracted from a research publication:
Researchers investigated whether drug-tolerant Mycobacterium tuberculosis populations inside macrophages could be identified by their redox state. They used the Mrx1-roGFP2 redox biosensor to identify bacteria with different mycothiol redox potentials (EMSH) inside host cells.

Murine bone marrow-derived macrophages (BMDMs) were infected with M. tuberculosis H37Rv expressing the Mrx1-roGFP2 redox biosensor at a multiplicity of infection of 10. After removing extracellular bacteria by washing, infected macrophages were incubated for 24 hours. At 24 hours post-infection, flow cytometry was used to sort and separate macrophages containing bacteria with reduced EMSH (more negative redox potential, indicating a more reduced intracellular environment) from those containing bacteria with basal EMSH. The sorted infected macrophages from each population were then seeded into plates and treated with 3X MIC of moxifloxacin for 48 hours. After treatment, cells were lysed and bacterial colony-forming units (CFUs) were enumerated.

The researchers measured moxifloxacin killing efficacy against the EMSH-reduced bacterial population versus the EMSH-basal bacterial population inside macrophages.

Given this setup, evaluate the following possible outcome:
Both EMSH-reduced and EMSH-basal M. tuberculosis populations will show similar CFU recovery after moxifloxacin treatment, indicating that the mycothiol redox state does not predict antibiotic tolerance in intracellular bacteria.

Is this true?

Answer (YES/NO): NO